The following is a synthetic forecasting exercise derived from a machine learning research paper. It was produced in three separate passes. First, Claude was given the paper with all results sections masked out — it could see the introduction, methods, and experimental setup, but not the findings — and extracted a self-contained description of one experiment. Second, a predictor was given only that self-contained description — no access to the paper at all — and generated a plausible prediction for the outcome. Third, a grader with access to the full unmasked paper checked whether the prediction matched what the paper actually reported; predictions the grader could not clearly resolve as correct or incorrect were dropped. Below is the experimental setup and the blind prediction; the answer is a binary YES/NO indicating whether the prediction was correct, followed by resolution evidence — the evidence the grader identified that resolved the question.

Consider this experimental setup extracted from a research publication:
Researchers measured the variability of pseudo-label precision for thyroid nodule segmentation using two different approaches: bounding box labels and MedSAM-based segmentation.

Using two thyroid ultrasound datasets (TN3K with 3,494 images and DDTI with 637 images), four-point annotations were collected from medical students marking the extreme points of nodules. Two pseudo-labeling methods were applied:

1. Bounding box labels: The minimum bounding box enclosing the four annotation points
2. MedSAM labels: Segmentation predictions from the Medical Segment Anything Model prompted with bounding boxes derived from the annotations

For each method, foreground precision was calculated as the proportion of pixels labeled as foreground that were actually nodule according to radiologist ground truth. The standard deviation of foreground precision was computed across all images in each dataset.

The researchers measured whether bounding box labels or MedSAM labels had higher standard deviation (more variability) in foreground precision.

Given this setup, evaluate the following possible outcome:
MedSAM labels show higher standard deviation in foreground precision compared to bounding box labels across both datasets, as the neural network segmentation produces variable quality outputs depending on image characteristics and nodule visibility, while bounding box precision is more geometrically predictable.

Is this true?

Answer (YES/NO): NO